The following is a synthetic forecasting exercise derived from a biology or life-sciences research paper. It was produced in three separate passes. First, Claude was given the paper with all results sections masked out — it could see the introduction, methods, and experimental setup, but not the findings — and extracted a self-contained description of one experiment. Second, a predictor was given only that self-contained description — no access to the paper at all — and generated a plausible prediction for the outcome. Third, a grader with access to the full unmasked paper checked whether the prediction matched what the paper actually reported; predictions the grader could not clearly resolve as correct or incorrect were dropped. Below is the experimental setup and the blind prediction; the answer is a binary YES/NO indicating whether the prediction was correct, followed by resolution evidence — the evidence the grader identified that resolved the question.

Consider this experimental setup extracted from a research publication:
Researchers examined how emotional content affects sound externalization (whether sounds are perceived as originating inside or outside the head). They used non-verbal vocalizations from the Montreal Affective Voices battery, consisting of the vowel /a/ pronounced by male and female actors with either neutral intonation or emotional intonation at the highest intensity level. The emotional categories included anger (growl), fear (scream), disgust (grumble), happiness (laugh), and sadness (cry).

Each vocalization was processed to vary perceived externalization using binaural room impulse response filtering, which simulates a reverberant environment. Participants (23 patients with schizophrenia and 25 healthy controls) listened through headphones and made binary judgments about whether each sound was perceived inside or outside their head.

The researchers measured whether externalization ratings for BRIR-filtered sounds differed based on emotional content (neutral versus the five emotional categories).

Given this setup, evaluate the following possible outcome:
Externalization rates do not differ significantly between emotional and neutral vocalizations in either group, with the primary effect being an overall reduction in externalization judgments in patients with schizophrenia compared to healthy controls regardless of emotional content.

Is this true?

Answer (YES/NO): NO